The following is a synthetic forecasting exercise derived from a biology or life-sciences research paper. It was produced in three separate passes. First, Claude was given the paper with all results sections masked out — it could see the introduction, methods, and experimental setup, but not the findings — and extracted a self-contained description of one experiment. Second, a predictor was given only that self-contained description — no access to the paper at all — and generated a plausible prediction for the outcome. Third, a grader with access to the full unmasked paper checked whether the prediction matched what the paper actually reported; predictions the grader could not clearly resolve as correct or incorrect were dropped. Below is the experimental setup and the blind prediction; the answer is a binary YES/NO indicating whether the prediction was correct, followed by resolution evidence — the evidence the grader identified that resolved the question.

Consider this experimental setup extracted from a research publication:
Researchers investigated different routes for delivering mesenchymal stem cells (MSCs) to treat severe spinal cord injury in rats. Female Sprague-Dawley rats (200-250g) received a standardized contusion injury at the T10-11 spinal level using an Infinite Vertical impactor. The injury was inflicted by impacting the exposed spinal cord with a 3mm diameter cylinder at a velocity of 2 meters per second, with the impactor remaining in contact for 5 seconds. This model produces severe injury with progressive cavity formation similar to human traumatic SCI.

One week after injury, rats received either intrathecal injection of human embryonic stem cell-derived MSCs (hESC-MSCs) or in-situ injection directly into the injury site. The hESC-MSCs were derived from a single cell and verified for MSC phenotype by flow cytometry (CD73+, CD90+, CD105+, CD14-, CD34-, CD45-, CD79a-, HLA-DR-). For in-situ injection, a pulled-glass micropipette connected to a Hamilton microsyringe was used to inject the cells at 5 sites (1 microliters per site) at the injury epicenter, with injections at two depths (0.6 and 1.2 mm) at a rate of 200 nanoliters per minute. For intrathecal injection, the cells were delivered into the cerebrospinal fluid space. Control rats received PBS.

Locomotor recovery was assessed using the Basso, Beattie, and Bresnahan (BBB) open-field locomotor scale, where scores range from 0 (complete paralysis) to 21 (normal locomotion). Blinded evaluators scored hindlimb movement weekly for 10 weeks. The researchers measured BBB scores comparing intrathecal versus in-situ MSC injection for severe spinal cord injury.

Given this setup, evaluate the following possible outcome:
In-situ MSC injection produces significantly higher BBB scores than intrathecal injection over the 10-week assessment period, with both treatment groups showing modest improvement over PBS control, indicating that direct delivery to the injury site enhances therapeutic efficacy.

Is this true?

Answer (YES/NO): YES